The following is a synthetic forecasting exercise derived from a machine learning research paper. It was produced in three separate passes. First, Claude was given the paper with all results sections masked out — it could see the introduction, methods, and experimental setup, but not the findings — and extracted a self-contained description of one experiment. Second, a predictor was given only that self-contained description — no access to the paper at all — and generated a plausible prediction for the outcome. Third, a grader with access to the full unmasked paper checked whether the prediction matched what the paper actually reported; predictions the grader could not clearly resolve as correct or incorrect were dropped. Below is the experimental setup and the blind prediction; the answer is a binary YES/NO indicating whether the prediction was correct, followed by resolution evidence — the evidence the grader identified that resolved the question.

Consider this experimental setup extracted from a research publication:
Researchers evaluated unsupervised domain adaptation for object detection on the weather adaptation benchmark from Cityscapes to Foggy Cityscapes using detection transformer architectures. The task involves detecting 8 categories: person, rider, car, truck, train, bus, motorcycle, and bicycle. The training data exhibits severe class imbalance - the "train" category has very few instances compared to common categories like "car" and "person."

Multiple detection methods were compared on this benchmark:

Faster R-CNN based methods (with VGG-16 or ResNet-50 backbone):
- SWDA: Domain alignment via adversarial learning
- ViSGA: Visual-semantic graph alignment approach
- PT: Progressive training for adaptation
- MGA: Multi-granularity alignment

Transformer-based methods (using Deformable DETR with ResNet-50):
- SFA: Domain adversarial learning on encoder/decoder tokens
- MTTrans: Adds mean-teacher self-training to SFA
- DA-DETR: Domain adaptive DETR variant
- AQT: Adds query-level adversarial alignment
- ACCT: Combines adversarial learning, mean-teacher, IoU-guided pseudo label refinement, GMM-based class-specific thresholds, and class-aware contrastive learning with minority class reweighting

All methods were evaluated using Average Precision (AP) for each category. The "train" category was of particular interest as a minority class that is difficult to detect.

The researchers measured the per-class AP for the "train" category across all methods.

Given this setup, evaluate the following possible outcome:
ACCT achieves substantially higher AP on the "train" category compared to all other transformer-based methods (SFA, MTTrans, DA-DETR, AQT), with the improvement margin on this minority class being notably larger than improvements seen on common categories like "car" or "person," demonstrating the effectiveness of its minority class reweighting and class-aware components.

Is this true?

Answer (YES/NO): NO